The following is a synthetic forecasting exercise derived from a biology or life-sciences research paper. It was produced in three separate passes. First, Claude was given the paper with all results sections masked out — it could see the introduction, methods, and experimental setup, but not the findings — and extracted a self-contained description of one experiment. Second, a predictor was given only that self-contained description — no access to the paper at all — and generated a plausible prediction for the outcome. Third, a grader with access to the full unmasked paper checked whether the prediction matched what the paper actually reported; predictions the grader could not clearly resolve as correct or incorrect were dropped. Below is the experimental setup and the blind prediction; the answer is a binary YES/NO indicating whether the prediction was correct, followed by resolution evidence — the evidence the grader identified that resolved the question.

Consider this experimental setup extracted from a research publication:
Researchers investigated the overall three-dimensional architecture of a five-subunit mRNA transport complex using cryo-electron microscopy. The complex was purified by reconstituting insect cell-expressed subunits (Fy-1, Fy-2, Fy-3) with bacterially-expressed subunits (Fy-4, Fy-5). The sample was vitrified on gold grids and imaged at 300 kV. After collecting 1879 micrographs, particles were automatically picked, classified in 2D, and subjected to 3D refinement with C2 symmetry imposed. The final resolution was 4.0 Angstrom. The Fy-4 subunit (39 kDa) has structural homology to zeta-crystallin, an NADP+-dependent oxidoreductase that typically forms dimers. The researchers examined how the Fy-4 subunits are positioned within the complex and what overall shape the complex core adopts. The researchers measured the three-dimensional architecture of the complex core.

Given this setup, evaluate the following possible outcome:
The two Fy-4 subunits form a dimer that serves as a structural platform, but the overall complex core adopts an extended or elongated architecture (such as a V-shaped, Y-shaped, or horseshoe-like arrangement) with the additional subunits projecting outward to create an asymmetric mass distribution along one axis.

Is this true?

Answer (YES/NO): NO